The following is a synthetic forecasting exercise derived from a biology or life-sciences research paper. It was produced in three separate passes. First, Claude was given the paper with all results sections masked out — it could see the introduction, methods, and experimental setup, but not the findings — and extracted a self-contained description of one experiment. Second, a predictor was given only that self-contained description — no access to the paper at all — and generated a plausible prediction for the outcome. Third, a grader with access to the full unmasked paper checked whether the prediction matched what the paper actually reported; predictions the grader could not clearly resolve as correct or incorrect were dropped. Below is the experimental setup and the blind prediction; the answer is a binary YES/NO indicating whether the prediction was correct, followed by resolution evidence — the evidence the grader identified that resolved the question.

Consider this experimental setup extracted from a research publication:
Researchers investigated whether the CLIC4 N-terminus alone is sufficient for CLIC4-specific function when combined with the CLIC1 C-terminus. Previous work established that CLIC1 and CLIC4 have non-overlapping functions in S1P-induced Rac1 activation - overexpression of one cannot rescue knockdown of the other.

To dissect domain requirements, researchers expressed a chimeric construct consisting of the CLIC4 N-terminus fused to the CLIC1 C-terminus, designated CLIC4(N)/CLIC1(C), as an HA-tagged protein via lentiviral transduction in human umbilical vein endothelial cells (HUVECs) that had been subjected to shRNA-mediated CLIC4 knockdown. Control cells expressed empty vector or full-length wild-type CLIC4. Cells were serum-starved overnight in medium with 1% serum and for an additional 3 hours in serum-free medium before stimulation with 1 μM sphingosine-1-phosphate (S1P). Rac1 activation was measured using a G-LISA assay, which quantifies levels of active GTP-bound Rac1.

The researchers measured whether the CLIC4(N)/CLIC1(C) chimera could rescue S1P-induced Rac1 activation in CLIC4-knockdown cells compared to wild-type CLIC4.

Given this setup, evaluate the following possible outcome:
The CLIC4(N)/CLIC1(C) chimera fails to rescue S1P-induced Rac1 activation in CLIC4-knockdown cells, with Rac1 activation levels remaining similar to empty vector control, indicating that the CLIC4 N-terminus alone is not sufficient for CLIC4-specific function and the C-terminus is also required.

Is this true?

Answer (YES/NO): YES